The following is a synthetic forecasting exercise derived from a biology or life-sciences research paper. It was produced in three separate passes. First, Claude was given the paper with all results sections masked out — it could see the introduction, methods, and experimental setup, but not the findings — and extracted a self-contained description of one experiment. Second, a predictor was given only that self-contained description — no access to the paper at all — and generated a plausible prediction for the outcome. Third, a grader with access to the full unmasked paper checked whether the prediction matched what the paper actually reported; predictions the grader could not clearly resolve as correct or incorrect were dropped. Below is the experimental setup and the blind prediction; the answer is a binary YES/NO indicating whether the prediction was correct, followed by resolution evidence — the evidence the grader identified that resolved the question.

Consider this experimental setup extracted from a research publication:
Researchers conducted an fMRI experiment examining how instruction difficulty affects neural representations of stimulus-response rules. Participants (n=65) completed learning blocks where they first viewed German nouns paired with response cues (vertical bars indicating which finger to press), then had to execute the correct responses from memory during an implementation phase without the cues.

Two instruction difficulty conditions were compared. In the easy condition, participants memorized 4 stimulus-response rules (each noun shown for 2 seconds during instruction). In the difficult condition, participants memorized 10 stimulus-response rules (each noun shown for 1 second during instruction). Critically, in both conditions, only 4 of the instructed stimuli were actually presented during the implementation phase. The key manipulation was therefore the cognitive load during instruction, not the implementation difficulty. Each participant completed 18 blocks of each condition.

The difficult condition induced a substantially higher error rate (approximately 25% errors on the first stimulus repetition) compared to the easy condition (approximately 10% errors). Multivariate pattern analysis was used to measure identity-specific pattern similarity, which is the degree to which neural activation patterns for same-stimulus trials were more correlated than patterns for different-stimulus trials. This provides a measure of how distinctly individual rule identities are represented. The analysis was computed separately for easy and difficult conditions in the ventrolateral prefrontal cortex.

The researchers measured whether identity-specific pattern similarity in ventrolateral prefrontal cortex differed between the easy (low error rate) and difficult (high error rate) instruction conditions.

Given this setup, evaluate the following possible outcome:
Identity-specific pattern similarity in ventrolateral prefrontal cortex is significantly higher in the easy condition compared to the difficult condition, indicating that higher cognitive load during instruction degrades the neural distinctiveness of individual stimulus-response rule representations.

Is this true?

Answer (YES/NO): NO